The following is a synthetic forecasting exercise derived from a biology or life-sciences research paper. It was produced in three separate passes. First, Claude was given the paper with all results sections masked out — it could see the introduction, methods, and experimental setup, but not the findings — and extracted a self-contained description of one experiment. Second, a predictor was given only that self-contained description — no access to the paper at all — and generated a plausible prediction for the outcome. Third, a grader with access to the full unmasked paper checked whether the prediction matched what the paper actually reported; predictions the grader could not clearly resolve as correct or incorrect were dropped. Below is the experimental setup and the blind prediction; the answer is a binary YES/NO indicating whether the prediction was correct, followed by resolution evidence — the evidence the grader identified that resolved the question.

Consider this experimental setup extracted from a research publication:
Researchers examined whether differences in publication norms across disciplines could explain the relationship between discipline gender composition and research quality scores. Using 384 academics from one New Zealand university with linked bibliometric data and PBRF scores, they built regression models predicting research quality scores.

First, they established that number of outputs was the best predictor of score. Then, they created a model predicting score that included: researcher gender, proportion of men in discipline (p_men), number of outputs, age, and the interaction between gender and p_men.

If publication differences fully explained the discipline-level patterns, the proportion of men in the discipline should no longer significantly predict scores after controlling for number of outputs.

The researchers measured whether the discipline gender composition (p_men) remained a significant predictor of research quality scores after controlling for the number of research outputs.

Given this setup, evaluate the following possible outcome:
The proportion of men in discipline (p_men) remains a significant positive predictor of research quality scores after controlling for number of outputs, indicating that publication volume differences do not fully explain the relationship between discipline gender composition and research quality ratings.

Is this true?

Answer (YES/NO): YES